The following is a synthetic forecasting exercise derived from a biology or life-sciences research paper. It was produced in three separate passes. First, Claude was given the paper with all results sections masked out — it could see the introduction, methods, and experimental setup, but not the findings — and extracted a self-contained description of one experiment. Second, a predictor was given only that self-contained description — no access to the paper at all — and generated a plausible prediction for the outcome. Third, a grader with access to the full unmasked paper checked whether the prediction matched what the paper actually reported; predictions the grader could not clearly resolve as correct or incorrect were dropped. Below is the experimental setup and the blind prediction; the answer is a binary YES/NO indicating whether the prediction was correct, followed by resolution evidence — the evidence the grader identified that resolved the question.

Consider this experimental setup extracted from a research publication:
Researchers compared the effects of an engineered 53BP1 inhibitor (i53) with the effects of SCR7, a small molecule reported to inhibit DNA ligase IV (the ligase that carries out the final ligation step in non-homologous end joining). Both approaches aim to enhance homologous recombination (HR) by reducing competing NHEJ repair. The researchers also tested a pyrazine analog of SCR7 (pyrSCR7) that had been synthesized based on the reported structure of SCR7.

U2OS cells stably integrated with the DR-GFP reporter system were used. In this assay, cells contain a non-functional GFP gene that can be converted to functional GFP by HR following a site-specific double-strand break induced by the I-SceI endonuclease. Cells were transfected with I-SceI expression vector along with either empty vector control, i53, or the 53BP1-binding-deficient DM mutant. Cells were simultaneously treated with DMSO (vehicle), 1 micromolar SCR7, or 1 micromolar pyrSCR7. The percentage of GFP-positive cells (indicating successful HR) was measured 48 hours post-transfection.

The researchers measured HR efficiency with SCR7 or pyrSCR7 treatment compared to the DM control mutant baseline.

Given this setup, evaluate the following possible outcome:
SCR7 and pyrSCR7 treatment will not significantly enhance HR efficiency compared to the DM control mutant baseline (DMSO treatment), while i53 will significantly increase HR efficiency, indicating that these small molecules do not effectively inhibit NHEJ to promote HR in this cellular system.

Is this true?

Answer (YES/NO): YES